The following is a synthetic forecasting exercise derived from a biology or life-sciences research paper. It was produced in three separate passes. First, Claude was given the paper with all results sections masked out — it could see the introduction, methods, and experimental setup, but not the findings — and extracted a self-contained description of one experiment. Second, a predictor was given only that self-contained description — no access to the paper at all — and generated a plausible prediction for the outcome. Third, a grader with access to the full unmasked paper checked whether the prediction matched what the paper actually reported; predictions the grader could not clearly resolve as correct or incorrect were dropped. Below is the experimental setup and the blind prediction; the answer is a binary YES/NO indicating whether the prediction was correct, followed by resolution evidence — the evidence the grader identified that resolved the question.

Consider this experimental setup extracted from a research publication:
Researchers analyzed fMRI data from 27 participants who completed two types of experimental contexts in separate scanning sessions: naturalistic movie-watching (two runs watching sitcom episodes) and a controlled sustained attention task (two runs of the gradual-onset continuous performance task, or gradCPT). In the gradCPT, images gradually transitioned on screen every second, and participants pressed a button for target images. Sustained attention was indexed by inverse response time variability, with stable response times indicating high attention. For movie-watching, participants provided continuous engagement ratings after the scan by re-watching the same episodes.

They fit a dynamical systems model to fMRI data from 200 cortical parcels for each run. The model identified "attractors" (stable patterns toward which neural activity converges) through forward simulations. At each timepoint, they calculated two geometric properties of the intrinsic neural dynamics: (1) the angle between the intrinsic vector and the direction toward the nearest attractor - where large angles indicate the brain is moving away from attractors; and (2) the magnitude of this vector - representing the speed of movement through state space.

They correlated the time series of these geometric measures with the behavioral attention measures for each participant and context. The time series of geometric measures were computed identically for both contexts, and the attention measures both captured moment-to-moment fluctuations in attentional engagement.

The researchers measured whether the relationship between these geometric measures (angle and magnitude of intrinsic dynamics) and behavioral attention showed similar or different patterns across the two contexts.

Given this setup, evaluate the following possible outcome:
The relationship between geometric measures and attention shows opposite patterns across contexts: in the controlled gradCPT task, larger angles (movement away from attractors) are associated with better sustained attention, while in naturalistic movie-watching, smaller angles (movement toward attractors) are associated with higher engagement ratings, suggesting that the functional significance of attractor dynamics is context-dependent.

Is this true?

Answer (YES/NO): NO